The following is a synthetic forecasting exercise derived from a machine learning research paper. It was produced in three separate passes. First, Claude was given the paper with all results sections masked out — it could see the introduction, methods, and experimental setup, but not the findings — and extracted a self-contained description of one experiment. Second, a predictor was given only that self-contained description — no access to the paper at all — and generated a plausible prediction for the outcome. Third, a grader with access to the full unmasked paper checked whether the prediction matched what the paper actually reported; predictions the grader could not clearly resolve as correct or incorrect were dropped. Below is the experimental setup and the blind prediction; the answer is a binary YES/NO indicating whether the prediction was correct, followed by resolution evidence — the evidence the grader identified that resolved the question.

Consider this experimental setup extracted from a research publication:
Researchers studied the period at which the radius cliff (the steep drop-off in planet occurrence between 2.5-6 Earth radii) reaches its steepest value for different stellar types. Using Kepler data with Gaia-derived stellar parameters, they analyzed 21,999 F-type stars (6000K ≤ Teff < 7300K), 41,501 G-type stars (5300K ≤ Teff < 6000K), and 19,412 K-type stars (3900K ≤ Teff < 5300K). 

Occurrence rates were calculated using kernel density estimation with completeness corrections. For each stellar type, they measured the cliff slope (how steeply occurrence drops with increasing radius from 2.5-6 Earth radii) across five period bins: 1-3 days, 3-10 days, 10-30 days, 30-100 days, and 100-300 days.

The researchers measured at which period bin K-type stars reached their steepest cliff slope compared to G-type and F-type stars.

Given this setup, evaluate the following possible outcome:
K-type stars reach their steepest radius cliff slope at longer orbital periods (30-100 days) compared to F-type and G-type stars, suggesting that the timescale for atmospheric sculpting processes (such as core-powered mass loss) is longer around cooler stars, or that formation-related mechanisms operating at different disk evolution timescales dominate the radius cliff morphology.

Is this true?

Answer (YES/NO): NO